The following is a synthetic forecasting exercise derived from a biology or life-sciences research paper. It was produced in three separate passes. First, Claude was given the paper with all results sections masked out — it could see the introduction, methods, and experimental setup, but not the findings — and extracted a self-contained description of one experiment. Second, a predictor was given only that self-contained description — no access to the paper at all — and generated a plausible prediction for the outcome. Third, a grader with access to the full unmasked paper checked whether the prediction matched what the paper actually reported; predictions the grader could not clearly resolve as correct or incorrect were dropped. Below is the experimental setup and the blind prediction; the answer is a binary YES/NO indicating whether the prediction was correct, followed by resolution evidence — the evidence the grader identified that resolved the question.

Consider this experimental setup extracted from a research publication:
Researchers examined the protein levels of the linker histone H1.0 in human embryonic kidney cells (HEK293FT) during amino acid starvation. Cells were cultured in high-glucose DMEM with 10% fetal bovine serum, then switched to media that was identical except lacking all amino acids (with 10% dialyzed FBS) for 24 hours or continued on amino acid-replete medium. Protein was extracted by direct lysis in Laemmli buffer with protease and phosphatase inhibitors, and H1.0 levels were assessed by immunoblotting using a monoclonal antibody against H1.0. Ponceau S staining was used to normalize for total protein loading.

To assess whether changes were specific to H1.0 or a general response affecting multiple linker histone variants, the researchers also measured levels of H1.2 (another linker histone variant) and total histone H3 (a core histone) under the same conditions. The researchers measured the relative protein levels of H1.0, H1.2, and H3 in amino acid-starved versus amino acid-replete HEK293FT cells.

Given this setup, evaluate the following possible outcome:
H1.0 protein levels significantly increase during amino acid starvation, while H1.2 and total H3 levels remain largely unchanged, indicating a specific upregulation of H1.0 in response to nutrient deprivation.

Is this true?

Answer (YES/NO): NO